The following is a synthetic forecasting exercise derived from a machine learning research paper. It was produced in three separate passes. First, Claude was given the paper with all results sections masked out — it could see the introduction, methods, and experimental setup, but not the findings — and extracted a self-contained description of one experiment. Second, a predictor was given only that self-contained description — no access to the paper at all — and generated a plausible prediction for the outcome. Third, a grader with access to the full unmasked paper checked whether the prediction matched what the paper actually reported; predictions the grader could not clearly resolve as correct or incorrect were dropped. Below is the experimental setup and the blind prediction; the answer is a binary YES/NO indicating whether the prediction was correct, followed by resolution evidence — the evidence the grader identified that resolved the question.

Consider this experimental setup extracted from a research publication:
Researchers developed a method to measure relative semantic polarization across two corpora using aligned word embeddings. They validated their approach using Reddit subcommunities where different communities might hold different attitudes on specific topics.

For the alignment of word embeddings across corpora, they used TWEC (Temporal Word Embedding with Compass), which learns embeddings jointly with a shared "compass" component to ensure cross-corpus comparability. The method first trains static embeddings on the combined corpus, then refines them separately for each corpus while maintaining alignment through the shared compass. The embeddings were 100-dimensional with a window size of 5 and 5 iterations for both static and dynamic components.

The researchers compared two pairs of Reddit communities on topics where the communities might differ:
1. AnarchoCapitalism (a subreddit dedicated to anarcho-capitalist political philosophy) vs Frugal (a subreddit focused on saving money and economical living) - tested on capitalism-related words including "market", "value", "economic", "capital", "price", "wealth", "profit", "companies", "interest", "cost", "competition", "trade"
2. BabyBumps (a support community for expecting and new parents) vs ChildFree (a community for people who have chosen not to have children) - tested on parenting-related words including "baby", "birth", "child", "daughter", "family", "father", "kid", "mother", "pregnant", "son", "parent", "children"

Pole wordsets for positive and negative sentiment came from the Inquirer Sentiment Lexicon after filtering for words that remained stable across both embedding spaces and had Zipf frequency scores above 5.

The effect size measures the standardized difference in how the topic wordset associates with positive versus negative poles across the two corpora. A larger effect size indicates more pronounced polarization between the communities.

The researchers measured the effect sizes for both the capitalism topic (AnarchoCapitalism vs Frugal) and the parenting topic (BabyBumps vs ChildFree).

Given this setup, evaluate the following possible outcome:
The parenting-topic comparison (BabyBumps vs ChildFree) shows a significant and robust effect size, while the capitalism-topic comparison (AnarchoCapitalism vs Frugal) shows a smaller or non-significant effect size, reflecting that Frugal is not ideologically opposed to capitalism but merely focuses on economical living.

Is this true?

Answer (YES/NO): NO